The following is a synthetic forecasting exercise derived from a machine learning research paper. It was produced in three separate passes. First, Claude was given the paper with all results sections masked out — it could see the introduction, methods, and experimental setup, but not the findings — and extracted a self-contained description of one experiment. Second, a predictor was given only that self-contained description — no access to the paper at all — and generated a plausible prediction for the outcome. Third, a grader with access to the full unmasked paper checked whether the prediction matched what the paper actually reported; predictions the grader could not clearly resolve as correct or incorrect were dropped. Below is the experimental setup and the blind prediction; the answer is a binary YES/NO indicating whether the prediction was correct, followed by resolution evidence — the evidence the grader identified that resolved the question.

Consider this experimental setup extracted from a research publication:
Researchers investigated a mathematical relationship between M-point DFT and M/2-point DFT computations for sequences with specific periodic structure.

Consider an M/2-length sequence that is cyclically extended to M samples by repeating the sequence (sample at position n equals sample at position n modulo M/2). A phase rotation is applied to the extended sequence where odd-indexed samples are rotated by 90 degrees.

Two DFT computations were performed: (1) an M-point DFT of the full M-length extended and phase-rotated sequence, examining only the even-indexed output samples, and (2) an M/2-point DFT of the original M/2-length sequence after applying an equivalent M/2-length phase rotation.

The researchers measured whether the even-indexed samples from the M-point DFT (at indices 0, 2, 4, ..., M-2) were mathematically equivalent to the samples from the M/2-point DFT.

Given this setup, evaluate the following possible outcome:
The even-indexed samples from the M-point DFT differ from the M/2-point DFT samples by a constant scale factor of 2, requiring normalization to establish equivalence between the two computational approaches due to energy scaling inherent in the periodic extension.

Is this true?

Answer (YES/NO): NO